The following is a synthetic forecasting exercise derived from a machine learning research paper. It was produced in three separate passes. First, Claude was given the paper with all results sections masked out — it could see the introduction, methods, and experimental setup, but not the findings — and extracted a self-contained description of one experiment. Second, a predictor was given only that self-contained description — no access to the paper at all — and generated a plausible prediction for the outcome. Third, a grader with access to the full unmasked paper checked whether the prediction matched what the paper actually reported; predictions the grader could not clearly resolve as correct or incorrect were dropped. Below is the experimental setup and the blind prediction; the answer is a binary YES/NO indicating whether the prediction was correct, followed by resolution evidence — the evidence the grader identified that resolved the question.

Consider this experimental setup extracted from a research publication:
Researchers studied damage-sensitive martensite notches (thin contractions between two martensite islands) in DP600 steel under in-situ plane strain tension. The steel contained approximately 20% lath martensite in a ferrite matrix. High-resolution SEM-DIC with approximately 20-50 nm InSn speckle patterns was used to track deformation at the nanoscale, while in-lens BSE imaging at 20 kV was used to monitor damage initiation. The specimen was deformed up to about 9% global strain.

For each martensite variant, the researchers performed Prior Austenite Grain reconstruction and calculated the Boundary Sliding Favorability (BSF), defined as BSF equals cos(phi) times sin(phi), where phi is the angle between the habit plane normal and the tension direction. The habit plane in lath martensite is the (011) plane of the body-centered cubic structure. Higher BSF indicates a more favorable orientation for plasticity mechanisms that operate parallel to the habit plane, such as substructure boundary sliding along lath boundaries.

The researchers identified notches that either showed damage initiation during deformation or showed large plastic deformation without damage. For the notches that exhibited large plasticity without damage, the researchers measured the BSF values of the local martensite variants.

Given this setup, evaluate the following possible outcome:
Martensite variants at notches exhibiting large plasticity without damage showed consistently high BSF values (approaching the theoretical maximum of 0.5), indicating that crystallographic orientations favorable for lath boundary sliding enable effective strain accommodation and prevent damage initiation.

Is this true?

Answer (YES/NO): NO